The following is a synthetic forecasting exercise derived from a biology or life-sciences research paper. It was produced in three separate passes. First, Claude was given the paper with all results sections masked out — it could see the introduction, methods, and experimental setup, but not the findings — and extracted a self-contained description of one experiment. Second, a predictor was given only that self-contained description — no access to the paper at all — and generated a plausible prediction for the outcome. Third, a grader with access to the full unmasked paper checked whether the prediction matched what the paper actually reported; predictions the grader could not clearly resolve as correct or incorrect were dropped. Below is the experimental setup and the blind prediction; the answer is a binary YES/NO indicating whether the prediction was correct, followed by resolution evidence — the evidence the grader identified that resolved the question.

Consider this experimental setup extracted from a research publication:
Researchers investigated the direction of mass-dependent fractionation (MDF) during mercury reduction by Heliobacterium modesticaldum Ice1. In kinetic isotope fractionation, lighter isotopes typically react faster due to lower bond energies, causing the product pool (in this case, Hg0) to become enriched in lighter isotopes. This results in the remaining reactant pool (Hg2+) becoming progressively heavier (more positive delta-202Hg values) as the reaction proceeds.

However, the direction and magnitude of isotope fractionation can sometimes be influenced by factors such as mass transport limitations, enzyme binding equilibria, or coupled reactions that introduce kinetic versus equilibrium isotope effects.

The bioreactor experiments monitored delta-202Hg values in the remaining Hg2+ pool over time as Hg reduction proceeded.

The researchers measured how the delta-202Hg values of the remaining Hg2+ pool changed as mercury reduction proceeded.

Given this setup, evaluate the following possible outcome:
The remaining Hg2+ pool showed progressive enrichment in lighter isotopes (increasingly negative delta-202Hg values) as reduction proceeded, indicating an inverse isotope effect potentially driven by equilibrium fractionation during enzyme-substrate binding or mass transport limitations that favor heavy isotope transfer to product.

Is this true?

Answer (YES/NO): NO